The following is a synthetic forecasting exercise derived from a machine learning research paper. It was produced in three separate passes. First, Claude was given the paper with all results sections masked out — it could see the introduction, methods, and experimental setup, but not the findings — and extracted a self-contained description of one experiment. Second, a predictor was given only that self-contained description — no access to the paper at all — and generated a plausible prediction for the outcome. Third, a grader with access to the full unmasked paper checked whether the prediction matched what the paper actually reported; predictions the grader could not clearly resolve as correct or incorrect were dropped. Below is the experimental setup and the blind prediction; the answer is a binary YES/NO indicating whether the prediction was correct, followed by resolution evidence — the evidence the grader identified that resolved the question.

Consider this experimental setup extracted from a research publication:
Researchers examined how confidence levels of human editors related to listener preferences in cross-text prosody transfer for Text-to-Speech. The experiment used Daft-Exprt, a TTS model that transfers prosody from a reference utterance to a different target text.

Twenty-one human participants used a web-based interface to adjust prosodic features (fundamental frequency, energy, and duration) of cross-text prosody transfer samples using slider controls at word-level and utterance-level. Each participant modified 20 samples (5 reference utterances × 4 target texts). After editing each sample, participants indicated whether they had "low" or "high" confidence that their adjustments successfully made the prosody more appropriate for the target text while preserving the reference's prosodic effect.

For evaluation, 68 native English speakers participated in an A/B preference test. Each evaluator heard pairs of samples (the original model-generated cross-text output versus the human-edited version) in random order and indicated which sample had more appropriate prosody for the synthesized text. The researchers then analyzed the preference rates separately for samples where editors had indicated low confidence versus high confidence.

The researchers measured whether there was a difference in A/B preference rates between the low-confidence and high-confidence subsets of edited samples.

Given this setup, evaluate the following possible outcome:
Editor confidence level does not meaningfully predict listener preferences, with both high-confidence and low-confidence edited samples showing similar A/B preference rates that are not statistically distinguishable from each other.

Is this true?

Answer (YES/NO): NO